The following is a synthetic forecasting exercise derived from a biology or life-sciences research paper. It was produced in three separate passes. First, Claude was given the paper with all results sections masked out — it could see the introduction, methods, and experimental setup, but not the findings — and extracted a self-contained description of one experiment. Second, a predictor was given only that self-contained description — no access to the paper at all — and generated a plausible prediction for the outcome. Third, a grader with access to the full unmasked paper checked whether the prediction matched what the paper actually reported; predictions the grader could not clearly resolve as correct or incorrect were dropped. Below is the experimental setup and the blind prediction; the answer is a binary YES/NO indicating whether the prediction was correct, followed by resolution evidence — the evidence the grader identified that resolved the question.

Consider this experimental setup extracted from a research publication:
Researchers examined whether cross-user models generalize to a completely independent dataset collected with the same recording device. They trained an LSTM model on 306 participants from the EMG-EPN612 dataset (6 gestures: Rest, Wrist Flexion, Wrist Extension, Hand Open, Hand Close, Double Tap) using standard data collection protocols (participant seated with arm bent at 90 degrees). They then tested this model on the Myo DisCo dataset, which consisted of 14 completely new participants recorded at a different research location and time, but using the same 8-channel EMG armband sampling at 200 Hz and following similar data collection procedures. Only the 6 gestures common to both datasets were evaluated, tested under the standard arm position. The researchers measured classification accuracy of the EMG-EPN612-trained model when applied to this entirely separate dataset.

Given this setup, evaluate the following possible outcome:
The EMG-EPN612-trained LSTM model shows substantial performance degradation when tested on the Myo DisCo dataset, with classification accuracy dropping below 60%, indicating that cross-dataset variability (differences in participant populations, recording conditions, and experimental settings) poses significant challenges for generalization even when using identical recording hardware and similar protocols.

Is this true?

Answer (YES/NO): NO